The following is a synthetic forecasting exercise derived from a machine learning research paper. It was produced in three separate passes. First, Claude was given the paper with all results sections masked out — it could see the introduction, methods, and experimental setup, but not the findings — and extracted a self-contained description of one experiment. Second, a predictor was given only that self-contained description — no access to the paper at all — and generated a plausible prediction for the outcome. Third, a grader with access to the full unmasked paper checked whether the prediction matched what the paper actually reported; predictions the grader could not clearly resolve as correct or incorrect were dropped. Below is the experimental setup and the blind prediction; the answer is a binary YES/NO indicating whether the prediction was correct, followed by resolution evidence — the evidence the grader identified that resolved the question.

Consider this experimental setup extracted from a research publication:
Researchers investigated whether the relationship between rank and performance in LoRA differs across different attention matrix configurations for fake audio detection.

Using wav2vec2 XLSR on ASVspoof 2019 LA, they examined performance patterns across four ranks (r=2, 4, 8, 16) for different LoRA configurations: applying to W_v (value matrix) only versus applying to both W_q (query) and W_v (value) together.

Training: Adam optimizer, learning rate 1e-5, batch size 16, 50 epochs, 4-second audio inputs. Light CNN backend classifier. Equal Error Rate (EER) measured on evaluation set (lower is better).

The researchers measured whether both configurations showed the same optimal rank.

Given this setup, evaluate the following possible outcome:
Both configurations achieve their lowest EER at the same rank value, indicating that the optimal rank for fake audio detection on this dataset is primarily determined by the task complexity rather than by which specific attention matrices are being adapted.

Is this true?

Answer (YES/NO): YES